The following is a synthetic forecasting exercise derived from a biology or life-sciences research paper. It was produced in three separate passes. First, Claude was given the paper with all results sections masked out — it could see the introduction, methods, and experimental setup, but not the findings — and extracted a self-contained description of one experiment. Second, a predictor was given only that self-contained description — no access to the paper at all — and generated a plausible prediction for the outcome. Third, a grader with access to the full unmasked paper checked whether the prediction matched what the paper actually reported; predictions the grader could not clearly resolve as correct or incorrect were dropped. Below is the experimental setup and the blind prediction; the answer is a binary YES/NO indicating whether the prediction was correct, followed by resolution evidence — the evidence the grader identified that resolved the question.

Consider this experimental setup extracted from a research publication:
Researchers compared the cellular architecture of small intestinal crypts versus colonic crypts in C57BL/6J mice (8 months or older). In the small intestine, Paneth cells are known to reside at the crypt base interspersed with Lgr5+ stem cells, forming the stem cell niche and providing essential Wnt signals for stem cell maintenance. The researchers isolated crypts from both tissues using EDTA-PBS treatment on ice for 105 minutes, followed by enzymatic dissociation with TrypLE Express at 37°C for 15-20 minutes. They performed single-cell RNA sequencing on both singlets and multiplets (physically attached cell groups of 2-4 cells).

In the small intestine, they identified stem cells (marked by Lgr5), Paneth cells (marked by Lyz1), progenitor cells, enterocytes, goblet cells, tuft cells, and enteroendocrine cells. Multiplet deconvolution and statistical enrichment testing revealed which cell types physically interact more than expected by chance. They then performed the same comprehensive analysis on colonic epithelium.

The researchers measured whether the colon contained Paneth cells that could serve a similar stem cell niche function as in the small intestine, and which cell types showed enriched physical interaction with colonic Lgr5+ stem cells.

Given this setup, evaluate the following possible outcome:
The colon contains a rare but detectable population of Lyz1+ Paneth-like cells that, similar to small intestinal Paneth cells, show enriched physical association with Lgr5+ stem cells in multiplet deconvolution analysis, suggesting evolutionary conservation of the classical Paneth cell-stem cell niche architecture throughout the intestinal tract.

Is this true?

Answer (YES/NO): NO